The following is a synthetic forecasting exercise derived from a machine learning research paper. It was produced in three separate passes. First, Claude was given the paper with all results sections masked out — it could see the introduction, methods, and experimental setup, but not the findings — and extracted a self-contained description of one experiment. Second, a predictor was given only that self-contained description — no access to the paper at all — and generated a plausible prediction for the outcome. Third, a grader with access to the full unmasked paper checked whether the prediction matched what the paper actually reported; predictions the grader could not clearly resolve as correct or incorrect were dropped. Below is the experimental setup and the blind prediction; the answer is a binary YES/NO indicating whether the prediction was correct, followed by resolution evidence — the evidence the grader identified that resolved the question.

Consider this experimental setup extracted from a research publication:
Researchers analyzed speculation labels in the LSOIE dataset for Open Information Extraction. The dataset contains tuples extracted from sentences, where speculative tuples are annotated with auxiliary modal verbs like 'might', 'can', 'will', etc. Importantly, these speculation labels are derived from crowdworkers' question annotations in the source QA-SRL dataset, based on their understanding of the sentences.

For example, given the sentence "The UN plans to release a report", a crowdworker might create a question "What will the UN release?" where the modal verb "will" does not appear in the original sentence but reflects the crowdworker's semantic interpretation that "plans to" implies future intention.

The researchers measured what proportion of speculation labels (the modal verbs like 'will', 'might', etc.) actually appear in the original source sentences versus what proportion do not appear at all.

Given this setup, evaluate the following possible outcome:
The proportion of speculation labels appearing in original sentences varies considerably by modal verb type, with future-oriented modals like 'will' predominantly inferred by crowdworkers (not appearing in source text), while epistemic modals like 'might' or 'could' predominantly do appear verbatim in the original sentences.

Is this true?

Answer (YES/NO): NO